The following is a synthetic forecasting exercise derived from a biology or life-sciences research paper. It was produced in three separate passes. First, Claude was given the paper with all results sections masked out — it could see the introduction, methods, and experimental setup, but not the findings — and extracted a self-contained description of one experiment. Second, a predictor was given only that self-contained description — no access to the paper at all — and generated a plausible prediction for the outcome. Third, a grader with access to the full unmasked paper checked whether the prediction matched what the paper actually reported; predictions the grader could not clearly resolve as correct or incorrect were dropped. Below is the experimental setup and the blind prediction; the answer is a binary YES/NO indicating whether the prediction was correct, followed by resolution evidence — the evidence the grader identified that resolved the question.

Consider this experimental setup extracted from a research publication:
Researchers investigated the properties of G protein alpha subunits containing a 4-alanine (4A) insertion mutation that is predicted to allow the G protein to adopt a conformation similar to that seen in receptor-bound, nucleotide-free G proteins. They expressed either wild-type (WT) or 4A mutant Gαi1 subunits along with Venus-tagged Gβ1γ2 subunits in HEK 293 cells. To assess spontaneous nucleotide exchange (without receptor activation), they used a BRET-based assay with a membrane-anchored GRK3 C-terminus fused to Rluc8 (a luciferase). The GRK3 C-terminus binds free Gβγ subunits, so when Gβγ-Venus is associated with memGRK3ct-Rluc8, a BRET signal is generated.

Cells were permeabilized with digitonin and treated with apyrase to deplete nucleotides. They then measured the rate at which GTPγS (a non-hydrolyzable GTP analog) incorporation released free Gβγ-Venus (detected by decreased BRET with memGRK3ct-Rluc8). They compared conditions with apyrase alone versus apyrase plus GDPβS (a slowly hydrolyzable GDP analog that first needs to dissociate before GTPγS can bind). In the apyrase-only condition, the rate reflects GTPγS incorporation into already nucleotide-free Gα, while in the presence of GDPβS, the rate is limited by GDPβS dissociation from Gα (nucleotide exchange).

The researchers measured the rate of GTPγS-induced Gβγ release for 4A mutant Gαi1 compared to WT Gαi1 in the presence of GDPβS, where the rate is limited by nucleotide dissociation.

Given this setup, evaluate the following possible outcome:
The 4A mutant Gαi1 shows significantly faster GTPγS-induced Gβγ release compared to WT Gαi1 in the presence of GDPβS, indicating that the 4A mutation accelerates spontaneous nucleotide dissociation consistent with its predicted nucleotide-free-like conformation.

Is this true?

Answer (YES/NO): YES